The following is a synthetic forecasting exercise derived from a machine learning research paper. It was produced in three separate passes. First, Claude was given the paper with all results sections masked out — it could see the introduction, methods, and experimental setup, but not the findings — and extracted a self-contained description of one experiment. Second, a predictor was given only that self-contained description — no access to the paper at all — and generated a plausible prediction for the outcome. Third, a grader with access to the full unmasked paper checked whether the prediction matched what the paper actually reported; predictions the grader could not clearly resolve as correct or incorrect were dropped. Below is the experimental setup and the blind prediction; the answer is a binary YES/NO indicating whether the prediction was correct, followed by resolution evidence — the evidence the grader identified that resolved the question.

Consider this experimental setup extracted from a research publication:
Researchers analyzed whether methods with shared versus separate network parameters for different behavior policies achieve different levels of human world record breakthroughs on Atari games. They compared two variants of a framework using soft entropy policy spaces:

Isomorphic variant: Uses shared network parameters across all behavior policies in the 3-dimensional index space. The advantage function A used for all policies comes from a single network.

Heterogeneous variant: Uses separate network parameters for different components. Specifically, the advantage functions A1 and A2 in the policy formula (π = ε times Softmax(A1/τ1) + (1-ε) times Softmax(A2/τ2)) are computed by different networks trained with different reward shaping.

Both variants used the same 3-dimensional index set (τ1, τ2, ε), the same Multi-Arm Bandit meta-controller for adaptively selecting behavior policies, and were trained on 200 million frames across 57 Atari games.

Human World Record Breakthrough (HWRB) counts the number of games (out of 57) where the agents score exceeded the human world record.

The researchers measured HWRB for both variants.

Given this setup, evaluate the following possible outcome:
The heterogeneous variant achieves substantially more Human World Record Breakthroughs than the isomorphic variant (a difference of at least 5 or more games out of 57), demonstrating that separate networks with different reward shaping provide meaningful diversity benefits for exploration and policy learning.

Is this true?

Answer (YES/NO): YES